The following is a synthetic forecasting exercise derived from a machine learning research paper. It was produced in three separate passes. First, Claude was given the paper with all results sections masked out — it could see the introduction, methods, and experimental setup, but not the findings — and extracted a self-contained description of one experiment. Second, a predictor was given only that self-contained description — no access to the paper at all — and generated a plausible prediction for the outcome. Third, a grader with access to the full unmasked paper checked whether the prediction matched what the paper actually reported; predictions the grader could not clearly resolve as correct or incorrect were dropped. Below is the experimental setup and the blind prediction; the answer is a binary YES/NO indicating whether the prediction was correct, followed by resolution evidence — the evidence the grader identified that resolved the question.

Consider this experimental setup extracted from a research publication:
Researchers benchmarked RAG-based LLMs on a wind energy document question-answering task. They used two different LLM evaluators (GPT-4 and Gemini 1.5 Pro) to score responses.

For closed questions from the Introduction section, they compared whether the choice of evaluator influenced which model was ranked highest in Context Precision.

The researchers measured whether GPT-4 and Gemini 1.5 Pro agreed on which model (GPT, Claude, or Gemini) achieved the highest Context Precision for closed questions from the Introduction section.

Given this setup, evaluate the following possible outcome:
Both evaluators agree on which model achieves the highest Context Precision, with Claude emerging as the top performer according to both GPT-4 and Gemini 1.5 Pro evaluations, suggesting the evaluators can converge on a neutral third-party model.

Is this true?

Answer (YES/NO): NO